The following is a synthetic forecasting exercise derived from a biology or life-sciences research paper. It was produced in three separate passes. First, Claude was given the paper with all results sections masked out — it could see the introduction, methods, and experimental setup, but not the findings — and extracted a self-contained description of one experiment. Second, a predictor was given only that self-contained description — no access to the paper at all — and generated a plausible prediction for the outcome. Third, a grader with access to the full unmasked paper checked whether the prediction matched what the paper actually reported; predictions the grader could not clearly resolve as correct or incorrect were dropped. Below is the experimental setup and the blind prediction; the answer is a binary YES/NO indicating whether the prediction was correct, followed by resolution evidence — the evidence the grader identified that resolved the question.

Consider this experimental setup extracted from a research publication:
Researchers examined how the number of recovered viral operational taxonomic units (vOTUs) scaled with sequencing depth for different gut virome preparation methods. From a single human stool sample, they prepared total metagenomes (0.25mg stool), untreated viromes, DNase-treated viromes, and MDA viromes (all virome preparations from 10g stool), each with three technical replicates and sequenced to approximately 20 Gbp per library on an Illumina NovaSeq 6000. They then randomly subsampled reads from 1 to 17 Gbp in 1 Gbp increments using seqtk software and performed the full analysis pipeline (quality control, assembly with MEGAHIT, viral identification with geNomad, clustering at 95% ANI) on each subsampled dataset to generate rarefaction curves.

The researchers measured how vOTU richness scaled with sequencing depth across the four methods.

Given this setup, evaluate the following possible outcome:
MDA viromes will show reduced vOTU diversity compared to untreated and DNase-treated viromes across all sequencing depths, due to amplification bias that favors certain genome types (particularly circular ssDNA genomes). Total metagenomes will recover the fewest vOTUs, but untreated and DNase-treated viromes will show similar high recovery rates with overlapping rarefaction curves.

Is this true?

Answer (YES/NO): NO